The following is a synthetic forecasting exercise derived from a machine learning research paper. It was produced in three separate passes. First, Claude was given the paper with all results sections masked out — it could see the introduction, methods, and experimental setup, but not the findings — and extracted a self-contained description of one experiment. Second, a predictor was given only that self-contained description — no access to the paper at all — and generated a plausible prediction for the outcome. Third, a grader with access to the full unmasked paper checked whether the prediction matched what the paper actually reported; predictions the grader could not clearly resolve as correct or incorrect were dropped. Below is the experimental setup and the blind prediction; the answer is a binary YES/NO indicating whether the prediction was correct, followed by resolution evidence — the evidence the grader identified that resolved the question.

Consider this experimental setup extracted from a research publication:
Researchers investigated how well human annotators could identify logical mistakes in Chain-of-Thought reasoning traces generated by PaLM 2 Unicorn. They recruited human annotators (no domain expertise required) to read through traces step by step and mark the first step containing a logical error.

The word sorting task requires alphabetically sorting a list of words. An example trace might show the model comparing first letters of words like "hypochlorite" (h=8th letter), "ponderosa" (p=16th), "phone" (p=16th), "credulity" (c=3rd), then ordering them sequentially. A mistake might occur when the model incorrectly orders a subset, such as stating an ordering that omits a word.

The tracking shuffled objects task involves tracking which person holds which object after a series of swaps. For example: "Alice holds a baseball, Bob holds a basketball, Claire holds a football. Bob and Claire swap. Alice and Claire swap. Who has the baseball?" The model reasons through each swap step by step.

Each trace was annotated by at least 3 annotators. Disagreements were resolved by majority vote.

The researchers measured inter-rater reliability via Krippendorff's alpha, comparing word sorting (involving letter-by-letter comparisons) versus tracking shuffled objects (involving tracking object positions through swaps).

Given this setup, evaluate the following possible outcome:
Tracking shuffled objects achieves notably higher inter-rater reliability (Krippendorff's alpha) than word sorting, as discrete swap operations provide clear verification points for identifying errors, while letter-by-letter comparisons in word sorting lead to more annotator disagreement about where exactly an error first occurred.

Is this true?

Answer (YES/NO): NO